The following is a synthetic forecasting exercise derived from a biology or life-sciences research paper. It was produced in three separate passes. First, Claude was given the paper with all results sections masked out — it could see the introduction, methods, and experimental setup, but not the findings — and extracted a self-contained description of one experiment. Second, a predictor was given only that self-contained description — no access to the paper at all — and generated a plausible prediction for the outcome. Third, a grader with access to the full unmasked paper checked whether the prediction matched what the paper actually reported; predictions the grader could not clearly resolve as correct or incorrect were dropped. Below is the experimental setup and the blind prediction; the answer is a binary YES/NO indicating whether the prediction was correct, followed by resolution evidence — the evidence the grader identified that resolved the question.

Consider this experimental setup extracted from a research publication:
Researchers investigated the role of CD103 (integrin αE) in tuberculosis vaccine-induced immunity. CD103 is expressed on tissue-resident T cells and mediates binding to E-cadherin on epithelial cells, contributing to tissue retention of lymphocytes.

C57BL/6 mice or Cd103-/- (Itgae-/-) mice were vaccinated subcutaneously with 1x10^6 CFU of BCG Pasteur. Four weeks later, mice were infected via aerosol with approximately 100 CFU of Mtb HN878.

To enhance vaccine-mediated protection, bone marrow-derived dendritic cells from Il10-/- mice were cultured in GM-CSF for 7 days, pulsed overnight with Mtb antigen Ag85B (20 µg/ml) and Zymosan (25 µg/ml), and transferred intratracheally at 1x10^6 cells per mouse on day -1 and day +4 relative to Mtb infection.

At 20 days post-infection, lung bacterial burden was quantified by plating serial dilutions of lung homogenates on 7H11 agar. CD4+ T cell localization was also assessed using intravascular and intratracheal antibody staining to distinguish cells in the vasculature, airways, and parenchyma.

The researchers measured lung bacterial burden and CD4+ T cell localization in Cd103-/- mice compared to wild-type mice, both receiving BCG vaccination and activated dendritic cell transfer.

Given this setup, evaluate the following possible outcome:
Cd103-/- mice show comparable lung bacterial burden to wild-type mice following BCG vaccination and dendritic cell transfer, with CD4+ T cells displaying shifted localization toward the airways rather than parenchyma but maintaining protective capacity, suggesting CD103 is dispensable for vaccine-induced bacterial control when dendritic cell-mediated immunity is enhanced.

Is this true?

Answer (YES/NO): NO